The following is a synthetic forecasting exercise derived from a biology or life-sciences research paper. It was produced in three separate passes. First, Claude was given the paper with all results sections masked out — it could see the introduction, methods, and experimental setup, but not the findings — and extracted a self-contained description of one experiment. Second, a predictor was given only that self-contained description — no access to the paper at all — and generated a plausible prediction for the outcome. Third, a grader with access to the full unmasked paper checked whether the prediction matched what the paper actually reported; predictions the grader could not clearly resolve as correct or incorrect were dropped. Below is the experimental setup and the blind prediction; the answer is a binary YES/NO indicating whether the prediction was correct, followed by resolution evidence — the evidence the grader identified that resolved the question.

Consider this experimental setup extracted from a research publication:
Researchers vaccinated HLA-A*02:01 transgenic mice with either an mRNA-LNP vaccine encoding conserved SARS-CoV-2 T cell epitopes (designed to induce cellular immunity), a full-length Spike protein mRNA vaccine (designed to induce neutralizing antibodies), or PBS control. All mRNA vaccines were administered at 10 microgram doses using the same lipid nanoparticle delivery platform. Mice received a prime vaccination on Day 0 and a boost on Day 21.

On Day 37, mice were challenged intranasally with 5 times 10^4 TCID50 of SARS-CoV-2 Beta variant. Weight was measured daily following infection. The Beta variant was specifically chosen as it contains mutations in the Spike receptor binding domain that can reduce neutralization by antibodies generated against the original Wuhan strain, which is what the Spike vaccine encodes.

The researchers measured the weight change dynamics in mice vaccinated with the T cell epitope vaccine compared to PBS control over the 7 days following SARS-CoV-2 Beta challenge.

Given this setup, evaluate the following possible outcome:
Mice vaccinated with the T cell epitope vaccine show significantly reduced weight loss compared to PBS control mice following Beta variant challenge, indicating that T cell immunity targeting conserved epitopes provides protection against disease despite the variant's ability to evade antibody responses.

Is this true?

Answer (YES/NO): NO